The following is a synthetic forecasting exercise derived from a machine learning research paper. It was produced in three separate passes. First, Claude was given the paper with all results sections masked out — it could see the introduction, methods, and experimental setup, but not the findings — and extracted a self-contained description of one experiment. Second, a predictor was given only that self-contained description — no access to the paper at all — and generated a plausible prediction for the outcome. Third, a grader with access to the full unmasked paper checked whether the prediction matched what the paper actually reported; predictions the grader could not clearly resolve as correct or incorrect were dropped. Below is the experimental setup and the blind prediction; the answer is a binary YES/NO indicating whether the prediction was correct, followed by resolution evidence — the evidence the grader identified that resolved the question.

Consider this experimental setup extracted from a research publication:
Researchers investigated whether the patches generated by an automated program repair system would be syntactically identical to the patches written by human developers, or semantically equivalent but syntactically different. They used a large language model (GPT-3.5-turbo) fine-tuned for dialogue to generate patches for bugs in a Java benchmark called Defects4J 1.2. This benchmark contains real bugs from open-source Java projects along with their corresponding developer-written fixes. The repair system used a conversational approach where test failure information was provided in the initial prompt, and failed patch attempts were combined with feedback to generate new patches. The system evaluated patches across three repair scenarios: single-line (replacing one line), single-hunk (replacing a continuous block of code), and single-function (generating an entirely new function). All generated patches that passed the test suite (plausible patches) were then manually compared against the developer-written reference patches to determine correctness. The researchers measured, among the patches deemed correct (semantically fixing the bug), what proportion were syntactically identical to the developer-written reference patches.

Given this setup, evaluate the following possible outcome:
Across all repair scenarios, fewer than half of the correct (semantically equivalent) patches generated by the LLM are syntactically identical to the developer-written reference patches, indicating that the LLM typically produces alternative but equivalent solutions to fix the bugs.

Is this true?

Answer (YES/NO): YES